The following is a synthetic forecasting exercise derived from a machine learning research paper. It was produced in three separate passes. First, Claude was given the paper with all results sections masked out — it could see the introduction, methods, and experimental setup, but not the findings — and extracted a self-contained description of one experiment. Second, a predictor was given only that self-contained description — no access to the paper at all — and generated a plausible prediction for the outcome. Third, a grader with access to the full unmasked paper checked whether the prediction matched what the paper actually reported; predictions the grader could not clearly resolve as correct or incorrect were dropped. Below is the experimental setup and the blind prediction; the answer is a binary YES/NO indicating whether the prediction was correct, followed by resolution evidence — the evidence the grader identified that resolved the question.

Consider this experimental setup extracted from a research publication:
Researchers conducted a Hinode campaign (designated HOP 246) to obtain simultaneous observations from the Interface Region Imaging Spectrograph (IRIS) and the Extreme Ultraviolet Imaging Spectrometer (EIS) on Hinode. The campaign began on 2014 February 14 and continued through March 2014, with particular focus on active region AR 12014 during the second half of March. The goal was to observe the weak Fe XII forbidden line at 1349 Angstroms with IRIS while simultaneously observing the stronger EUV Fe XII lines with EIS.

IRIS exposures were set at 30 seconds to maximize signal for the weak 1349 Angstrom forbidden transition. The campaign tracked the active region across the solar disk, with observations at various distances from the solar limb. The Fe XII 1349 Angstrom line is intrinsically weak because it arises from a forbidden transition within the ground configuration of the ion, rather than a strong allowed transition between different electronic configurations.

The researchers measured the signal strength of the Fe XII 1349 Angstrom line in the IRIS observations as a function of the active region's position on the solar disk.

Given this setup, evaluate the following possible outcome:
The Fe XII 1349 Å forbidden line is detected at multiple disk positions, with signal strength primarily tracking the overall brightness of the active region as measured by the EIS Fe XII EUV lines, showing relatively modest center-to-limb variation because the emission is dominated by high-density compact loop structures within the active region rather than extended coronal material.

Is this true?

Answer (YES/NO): NO